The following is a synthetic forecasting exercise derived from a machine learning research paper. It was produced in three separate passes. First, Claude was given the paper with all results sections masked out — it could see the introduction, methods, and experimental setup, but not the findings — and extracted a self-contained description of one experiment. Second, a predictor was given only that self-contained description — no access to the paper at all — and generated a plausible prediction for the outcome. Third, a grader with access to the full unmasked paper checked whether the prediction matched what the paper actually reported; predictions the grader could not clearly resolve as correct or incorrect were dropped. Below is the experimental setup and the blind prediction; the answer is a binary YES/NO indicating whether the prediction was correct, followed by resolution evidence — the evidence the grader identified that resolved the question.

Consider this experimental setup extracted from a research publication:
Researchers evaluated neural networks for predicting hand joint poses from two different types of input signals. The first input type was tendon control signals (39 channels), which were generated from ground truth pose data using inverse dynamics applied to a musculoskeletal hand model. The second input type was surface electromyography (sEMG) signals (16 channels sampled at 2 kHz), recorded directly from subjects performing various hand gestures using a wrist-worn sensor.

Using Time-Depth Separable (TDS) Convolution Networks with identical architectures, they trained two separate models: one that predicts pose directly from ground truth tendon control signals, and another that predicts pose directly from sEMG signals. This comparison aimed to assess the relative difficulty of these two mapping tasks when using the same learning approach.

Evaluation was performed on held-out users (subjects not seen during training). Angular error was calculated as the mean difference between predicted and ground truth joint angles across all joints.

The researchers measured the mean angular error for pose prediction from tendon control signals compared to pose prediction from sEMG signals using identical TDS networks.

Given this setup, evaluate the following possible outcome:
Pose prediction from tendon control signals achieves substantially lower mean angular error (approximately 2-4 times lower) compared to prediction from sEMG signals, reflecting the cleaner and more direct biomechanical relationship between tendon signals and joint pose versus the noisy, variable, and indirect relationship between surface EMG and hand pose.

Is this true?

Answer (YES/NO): NO